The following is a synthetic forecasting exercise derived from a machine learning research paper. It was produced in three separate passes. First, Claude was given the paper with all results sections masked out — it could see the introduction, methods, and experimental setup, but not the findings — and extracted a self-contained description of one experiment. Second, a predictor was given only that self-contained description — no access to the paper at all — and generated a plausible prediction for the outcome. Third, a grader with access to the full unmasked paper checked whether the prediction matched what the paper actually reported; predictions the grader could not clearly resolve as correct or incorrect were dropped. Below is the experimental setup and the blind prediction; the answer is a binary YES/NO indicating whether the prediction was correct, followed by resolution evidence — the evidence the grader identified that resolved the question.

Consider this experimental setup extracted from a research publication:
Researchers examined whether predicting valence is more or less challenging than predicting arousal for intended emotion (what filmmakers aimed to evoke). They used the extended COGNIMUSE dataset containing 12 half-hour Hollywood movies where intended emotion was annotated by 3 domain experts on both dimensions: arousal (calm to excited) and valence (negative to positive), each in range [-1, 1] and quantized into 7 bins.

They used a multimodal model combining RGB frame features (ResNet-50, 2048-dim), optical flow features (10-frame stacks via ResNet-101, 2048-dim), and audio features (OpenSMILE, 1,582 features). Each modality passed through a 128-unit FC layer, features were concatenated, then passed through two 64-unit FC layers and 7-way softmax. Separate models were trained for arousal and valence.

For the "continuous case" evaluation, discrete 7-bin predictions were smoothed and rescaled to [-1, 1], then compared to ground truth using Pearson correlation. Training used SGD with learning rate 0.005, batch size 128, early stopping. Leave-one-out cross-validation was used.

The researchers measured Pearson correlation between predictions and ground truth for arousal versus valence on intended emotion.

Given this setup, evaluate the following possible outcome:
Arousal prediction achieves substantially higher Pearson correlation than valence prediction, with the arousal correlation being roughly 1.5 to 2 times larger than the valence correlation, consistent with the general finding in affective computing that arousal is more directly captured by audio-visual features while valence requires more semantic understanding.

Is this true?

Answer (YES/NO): NO